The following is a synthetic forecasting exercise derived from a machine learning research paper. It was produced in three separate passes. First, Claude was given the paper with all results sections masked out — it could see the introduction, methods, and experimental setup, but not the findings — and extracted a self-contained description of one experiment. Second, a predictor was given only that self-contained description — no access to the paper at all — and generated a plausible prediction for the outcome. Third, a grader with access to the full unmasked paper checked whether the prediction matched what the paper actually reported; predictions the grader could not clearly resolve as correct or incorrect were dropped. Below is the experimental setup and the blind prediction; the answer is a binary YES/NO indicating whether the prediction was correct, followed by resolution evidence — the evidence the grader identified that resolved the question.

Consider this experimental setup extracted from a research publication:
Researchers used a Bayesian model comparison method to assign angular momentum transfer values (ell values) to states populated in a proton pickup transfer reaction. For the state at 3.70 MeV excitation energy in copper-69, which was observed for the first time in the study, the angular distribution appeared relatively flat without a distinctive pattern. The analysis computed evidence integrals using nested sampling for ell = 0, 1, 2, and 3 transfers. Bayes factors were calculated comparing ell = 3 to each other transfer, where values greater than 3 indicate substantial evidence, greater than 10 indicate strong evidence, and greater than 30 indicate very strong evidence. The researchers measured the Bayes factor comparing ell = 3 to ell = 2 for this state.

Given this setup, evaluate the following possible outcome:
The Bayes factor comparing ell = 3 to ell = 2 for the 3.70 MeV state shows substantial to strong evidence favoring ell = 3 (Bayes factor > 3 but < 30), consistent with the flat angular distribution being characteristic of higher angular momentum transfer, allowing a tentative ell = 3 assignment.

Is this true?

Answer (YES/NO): YES